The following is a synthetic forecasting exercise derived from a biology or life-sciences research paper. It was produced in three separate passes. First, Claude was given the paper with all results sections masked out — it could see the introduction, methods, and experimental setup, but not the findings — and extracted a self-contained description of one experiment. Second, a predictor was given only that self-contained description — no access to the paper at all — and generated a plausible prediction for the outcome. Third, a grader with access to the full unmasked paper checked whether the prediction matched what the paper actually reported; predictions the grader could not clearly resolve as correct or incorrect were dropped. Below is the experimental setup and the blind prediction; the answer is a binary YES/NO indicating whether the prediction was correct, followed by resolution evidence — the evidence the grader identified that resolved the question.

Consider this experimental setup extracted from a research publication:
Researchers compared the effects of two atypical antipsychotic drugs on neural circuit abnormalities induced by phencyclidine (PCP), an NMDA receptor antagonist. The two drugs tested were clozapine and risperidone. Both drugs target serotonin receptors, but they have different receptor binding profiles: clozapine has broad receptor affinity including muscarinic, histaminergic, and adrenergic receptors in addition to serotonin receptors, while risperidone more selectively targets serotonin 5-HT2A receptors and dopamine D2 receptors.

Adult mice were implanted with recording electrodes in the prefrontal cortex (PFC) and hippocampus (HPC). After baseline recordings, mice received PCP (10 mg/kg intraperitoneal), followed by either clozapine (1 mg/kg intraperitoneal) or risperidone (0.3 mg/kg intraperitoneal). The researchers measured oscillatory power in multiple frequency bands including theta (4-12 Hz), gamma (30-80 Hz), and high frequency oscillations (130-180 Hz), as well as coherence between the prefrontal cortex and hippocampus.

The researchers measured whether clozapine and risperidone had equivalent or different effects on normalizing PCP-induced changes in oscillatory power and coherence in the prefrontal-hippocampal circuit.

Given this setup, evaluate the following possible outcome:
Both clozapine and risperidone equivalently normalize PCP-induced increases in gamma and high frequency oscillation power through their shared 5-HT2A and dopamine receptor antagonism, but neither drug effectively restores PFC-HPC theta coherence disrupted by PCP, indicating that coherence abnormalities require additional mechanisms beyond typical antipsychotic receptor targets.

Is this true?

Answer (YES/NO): NO